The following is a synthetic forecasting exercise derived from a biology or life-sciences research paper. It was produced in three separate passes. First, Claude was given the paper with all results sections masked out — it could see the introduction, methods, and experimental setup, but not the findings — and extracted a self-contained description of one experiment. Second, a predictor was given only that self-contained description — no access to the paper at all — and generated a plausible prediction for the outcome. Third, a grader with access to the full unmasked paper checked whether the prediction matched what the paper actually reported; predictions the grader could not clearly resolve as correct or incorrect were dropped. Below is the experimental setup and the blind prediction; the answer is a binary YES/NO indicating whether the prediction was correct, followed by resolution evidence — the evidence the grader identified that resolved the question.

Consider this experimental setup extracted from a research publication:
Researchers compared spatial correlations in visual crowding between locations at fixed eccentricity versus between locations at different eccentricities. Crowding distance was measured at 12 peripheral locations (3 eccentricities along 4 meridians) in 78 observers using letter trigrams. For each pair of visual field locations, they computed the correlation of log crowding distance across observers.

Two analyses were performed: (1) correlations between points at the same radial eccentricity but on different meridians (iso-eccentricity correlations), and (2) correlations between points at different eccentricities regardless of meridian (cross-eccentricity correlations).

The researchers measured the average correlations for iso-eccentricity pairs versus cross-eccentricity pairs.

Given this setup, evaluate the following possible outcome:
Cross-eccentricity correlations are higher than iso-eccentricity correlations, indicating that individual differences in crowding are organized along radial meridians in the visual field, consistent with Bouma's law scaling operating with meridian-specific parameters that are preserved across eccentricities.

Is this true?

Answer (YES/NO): NO